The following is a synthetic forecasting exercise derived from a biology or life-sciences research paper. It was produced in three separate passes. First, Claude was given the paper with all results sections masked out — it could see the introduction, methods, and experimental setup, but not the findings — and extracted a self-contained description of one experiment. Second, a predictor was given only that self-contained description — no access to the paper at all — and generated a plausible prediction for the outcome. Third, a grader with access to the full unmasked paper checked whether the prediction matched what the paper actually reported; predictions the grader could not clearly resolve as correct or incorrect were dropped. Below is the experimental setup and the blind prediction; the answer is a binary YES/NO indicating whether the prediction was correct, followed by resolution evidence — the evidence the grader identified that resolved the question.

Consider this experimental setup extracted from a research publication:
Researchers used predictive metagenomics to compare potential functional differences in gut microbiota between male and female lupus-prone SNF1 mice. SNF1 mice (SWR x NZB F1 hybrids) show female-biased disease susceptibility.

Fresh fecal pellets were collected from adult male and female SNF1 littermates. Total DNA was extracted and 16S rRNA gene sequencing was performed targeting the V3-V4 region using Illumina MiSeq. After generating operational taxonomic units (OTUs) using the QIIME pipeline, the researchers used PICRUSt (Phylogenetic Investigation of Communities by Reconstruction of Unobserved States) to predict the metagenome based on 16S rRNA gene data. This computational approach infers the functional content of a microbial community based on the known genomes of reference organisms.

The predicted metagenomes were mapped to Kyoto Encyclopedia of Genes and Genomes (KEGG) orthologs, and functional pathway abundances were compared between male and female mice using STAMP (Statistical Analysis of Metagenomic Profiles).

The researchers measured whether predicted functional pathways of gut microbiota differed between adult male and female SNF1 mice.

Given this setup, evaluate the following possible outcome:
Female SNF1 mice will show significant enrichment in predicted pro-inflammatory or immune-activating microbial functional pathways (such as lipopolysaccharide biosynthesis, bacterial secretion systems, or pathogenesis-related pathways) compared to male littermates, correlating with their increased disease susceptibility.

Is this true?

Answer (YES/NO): NO